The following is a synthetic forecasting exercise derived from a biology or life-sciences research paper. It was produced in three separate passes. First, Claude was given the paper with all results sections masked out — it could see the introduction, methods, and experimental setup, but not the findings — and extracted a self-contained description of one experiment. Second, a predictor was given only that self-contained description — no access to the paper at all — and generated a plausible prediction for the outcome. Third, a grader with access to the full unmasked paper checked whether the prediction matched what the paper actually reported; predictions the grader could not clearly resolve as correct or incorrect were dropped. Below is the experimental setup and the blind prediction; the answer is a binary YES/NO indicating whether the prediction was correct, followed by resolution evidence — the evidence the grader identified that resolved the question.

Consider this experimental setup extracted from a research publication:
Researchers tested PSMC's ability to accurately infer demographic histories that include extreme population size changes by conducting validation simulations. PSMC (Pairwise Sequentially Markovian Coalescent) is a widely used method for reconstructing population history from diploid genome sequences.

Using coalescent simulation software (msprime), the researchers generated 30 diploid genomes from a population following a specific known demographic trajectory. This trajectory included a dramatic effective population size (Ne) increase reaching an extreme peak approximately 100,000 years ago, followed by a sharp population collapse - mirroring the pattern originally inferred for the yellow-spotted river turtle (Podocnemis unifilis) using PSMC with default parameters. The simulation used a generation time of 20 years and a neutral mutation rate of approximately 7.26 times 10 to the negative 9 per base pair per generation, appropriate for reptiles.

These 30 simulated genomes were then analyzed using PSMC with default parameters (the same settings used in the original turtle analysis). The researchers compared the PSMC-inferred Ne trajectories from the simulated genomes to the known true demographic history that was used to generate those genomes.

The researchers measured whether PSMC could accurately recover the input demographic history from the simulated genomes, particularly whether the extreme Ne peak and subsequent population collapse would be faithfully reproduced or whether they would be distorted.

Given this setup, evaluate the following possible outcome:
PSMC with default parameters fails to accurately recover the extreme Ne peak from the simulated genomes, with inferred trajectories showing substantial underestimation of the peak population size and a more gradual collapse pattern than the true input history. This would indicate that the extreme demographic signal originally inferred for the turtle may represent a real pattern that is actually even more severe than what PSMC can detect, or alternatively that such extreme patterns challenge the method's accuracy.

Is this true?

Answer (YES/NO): NO